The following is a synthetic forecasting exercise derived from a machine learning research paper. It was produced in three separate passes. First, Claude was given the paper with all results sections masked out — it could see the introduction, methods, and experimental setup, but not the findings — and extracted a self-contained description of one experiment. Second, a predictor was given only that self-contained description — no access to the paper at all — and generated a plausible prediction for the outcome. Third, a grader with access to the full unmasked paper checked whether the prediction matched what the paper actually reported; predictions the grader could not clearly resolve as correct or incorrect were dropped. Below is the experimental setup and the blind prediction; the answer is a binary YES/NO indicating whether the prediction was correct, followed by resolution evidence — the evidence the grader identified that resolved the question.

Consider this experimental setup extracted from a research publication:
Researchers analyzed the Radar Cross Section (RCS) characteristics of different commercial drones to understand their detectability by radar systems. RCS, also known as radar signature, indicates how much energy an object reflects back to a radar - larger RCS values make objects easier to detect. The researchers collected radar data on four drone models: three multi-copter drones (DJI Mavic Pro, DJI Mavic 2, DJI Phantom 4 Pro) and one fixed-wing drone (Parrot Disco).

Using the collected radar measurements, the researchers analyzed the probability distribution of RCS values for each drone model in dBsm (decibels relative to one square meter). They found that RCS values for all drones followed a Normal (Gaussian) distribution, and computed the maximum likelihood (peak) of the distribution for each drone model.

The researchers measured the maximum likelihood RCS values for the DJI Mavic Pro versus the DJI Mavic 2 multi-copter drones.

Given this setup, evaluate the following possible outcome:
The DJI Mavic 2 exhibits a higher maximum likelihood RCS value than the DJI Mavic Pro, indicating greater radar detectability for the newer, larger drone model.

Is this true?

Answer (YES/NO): YES